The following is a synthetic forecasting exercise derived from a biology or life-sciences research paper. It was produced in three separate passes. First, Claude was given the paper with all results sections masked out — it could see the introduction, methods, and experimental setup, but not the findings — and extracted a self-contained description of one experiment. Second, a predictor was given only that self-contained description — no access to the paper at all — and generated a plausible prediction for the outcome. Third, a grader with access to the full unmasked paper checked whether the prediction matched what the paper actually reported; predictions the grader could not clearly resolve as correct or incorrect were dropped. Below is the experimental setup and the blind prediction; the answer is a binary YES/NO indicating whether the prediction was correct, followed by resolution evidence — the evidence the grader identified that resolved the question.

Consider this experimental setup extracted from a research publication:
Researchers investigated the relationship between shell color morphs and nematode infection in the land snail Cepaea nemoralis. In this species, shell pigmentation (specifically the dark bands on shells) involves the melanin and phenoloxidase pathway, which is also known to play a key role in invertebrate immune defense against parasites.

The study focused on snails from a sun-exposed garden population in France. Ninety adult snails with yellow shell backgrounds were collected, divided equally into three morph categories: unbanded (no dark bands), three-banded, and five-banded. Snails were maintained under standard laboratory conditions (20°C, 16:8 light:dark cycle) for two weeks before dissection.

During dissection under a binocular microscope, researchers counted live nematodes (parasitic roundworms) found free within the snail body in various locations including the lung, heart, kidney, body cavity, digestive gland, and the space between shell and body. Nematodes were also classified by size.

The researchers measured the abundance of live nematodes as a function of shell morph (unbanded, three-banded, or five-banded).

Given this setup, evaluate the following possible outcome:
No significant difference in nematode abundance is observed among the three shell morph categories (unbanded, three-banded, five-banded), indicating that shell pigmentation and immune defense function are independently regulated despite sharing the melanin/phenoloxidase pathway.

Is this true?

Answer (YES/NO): NO